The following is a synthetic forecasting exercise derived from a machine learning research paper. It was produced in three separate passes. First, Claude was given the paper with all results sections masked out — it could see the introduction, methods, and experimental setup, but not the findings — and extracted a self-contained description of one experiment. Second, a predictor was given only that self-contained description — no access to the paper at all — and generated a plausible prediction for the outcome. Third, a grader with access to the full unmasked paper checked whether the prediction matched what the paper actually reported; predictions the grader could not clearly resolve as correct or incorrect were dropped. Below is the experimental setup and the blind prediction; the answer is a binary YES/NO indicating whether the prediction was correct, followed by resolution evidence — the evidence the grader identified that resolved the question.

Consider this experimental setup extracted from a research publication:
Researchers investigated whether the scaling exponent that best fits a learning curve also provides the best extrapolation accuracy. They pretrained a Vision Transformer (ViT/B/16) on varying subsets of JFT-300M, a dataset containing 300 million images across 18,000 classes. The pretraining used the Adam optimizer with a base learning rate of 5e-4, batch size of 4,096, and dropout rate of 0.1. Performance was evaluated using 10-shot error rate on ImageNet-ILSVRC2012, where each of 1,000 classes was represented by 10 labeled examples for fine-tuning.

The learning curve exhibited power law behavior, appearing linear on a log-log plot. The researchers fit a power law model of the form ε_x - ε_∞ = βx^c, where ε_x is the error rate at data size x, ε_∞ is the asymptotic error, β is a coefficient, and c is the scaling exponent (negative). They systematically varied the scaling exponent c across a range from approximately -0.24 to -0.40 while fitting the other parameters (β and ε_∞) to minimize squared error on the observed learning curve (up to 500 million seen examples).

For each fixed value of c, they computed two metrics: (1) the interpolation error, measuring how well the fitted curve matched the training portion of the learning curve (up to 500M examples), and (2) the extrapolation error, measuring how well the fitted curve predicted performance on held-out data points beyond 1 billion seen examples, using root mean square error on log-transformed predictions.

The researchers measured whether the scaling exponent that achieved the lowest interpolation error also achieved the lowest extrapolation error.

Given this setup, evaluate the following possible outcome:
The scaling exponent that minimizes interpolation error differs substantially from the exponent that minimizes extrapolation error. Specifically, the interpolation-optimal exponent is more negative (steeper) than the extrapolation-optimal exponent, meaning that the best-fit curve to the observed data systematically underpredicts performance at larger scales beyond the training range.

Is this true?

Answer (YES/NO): NO